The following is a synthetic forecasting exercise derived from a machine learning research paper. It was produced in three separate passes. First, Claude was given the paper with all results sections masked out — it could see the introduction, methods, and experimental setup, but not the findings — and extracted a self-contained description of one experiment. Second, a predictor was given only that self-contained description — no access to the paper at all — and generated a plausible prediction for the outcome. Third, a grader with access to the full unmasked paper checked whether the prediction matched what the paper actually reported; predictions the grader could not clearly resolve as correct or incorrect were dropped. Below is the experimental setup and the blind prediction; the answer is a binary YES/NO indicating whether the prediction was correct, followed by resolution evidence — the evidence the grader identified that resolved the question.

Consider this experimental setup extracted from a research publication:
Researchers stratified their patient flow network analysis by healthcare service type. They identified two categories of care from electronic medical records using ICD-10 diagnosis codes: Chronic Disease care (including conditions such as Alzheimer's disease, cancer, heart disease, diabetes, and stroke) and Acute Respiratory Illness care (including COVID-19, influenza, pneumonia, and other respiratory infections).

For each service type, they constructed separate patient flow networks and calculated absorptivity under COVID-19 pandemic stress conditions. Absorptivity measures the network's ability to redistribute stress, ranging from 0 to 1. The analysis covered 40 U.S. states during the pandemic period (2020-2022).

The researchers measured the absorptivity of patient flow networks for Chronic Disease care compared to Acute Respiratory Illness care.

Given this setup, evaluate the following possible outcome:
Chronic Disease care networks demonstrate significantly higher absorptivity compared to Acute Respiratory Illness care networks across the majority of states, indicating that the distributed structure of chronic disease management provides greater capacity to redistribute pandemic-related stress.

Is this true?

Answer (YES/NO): YES